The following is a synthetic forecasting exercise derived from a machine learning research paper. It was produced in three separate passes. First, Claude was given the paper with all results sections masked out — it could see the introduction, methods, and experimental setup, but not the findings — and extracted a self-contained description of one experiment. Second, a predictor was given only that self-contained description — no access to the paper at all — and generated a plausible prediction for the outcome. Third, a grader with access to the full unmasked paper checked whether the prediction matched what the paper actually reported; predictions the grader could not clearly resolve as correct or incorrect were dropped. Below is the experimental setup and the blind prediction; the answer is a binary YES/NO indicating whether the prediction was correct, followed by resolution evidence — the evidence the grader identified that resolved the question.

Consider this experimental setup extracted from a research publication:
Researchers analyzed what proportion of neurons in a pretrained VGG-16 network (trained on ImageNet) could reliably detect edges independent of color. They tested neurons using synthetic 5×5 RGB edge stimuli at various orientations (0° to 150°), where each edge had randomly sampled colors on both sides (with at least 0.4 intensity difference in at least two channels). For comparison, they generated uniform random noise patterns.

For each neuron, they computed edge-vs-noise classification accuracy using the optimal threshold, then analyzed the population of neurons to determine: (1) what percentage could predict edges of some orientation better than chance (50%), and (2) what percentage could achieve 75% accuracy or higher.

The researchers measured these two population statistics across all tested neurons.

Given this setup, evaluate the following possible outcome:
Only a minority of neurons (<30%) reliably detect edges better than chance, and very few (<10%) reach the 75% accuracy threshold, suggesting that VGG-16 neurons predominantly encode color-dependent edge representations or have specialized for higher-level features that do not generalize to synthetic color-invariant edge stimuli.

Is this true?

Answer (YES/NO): NO